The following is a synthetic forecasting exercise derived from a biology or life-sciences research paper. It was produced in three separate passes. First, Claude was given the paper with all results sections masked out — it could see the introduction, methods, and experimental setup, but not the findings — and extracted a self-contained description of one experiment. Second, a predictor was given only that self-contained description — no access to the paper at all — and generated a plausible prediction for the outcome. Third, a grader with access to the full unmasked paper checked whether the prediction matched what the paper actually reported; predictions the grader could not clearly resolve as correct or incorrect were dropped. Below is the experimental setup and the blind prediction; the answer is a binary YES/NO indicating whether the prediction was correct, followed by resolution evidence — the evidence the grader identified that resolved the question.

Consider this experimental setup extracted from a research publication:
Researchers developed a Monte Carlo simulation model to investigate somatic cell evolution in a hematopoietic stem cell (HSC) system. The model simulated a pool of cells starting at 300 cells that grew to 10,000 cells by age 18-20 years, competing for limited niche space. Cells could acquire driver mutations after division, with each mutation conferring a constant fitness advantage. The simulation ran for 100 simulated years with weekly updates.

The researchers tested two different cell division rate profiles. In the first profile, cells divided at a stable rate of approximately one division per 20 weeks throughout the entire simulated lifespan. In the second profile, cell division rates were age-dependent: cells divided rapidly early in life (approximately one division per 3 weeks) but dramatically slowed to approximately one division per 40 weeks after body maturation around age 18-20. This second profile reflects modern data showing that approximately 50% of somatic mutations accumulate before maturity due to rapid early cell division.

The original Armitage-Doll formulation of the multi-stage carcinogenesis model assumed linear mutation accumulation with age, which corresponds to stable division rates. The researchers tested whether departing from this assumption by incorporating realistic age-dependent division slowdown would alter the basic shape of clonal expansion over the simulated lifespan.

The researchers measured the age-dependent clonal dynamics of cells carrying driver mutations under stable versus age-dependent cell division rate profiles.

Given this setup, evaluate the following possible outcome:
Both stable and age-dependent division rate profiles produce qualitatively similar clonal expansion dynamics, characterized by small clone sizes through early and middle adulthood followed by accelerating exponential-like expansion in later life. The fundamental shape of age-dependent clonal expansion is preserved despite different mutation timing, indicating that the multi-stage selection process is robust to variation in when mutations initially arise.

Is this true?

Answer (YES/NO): YES